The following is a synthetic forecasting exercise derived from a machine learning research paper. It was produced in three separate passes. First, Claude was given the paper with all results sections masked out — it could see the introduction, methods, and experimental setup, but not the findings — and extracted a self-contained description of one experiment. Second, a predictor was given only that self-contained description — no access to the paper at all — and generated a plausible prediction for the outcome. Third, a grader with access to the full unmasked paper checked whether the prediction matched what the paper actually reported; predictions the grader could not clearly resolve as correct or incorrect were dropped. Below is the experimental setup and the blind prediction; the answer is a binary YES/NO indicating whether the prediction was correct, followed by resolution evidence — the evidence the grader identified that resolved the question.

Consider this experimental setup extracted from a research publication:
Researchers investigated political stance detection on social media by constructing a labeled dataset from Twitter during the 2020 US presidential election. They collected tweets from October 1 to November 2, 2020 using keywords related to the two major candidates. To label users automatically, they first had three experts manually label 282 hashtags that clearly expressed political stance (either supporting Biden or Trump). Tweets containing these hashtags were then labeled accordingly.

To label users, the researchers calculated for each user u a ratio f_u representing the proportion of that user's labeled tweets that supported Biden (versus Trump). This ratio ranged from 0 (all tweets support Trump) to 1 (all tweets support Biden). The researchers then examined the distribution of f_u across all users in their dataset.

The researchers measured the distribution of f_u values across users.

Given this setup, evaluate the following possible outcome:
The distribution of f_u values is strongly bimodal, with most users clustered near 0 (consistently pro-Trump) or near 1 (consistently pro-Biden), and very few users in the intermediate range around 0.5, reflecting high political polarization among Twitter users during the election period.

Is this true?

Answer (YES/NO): YES